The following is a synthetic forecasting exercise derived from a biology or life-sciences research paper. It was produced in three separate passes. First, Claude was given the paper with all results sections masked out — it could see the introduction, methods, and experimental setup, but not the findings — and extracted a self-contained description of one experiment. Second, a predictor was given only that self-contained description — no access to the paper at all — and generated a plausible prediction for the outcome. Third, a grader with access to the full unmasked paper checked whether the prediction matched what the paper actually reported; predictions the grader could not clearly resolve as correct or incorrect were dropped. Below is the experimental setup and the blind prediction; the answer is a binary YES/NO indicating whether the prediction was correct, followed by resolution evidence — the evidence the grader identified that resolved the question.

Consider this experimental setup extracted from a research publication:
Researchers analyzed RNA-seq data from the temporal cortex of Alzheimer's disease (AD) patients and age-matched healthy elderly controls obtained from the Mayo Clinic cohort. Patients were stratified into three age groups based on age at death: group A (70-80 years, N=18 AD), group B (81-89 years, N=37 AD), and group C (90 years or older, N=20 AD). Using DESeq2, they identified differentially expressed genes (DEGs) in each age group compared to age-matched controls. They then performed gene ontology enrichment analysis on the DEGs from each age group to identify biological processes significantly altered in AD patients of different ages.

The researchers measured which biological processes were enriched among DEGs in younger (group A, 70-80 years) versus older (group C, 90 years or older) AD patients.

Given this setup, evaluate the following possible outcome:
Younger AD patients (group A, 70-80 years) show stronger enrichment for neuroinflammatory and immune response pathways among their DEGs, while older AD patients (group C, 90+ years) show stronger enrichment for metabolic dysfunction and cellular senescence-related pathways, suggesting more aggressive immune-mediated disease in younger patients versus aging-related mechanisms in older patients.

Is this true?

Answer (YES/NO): NO